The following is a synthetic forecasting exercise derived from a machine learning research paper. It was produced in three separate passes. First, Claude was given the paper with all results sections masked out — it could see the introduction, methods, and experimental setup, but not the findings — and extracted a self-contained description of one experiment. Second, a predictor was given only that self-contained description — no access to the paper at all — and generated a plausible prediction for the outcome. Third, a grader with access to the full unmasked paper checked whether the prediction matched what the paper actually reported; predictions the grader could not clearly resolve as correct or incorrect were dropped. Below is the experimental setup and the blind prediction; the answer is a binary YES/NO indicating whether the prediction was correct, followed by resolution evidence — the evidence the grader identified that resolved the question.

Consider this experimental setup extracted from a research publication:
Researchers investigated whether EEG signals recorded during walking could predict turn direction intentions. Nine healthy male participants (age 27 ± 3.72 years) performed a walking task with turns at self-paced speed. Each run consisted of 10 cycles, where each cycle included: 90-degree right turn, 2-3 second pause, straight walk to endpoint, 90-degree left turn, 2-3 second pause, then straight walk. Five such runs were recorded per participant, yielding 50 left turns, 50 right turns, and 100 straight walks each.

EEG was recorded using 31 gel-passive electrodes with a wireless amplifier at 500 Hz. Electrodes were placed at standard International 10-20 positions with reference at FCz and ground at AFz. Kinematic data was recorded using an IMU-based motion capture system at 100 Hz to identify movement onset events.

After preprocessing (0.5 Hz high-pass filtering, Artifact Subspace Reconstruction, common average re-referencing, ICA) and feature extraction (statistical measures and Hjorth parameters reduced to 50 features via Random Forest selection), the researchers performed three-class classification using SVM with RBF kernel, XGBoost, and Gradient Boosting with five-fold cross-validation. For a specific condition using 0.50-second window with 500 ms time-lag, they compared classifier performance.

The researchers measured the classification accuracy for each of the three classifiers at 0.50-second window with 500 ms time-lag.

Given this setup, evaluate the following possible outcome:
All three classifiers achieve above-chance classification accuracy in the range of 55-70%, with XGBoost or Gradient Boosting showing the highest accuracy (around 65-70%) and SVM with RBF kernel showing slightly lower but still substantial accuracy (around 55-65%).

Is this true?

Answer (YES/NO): NO